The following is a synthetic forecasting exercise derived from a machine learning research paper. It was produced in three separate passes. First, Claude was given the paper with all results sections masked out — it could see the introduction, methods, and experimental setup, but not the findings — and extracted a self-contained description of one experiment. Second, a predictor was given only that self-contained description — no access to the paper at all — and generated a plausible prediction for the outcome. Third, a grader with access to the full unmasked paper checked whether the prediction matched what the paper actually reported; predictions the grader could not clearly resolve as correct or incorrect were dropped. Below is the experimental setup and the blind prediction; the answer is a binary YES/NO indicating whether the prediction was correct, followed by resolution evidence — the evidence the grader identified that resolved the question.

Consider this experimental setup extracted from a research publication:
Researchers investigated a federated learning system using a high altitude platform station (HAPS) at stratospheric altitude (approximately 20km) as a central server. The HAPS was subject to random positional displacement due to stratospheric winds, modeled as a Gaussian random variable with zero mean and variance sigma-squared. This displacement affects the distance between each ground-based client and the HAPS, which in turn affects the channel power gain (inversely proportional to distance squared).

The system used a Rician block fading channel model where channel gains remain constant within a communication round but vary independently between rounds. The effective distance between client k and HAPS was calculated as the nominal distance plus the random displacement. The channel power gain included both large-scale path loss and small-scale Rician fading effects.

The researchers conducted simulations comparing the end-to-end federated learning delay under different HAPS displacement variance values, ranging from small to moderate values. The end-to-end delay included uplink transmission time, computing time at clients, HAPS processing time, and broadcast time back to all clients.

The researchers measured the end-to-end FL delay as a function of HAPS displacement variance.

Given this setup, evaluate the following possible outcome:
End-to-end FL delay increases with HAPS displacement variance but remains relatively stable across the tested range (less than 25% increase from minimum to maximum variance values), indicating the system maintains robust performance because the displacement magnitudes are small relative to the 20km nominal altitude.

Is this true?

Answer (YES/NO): YES